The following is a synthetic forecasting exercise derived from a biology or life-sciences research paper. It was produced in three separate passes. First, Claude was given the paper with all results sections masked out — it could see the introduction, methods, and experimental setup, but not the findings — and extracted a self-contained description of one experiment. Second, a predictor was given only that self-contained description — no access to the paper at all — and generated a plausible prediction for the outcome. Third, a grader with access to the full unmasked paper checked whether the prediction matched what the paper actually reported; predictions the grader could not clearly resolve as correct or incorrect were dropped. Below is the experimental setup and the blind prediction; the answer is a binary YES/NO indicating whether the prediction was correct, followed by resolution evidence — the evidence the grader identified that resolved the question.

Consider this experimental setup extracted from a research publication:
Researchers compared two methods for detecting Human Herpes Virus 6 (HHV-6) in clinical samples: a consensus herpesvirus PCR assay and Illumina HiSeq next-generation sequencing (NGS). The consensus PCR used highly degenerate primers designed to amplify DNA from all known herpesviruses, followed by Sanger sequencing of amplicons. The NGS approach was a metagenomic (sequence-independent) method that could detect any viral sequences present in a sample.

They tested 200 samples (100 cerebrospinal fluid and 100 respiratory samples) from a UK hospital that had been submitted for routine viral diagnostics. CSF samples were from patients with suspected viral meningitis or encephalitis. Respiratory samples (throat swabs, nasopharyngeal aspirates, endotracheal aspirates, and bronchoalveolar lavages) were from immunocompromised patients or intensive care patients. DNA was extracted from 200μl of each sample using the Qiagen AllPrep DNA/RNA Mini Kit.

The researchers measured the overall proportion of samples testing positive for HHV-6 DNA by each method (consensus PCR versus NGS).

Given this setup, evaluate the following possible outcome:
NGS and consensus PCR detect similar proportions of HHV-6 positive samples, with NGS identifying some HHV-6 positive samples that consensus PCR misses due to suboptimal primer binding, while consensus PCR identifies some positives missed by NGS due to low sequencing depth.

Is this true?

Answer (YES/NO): NO